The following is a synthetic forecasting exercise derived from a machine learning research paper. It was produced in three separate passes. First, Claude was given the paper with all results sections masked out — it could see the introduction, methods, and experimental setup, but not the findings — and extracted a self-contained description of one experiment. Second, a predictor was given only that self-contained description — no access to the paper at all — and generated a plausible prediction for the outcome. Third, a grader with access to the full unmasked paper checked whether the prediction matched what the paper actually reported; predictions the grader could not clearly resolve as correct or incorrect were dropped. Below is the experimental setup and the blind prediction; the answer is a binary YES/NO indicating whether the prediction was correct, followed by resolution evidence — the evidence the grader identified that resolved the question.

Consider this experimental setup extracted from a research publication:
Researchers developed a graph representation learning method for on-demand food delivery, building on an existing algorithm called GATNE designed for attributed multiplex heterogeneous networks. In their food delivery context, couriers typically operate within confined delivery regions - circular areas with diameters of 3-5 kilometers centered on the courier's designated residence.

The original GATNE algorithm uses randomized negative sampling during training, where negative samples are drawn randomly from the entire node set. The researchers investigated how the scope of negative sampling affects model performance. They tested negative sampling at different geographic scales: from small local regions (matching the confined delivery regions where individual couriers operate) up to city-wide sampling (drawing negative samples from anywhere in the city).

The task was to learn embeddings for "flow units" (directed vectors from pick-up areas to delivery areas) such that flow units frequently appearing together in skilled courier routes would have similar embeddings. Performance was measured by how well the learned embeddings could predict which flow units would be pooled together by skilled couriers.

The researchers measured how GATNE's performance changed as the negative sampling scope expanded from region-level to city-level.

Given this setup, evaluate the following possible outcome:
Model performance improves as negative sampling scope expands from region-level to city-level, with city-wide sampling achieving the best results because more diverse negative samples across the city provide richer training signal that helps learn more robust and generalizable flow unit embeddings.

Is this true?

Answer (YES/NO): NO